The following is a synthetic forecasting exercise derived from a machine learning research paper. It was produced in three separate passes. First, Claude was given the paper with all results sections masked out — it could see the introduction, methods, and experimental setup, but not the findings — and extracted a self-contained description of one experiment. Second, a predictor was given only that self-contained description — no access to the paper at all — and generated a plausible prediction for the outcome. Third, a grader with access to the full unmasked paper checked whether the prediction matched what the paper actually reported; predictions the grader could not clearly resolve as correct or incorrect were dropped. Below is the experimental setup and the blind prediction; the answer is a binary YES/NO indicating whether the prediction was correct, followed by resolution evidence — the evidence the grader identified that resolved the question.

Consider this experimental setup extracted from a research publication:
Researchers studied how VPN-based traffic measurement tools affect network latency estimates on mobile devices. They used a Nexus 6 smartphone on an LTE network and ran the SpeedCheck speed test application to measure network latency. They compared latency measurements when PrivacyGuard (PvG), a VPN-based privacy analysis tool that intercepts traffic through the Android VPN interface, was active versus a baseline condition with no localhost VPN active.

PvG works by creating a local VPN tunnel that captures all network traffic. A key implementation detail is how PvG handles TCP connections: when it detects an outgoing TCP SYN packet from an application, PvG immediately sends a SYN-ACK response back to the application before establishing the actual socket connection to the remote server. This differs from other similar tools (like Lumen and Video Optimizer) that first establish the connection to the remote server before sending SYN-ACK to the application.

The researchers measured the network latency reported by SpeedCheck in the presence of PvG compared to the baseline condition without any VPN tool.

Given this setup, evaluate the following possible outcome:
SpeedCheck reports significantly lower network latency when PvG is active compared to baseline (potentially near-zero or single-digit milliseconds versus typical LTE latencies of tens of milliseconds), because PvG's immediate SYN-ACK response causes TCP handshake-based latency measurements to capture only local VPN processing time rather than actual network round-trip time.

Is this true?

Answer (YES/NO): YES